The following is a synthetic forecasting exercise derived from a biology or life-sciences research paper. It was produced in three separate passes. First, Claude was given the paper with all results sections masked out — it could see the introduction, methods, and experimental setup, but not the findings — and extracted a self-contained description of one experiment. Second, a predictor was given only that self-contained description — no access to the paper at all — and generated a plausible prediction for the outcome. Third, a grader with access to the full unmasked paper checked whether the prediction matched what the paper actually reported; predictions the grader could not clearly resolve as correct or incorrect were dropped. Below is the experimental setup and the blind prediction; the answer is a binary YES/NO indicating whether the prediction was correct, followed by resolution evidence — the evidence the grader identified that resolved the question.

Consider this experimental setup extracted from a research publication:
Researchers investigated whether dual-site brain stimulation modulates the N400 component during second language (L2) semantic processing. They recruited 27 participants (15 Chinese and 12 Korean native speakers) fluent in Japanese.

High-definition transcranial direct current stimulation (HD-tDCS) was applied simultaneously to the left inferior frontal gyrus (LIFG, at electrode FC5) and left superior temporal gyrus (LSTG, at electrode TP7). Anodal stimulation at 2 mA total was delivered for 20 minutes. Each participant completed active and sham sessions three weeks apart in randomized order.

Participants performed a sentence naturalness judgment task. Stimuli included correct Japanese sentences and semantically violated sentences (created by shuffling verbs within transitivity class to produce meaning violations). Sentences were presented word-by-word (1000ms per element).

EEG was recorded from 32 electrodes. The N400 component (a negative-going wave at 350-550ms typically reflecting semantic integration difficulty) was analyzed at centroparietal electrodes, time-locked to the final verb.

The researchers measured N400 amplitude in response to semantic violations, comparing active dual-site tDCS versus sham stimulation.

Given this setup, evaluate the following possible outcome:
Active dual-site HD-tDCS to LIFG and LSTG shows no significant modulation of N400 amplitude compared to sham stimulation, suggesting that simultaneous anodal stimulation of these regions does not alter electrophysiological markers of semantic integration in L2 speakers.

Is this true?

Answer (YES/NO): NO